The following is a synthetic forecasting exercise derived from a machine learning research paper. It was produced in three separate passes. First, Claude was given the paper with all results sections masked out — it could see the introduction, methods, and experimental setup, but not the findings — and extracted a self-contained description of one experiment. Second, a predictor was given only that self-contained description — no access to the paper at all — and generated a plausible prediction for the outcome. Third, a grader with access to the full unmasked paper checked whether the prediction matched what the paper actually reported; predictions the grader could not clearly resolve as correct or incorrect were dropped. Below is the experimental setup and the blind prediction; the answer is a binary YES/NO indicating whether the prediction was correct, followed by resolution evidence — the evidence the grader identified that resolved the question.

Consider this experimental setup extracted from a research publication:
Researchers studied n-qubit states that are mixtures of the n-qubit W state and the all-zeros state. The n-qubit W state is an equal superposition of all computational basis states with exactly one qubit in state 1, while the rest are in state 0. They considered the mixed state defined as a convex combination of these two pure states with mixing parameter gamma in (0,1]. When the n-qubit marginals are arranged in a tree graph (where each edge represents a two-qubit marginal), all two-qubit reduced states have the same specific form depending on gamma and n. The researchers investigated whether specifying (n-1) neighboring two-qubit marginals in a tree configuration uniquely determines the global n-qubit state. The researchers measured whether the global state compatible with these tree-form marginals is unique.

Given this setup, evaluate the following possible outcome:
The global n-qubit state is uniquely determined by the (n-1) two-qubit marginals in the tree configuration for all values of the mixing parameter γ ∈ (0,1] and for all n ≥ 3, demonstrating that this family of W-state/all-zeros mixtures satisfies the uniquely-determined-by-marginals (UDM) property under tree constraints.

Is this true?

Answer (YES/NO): YES